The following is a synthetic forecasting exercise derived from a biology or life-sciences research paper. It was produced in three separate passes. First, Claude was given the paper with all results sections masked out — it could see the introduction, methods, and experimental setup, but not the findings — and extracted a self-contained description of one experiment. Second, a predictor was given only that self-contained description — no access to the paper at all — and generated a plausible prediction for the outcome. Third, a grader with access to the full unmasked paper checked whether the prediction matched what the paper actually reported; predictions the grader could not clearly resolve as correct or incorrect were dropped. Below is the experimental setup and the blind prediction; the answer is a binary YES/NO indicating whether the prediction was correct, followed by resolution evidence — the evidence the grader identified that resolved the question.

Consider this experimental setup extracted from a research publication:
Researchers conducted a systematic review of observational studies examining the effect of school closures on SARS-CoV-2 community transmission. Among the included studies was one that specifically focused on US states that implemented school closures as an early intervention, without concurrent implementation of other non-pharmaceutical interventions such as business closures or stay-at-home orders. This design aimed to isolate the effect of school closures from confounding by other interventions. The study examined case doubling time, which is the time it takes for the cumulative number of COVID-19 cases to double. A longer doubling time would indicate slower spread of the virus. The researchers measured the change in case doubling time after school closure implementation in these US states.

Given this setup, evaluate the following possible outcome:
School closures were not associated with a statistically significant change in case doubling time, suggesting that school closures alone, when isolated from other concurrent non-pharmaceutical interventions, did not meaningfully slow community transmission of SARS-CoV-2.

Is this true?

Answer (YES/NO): NO